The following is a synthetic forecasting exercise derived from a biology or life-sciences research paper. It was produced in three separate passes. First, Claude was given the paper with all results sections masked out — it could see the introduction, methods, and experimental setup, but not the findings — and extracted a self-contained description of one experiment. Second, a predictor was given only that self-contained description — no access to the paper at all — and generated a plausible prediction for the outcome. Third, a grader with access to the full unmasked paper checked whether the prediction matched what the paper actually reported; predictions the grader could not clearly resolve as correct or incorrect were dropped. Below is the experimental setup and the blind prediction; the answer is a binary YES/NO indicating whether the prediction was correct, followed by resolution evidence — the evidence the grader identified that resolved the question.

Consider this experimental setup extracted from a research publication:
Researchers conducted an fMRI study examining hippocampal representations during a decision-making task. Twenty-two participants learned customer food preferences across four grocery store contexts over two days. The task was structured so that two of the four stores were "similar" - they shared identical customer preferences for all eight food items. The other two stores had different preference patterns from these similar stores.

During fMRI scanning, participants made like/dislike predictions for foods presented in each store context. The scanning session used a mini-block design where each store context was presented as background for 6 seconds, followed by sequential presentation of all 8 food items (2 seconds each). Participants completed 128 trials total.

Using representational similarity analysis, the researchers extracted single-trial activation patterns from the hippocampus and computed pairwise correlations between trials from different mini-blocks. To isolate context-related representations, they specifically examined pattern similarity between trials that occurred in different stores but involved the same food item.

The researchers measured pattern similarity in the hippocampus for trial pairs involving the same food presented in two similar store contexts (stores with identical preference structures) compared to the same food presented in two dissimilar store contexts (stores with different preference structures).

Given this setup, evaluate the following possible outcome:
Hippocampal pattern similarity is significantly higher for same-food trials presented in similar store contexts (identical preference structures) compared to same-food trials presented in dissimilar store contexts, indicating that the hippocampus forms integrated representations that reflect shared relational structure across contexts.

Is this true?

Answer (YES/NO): NO